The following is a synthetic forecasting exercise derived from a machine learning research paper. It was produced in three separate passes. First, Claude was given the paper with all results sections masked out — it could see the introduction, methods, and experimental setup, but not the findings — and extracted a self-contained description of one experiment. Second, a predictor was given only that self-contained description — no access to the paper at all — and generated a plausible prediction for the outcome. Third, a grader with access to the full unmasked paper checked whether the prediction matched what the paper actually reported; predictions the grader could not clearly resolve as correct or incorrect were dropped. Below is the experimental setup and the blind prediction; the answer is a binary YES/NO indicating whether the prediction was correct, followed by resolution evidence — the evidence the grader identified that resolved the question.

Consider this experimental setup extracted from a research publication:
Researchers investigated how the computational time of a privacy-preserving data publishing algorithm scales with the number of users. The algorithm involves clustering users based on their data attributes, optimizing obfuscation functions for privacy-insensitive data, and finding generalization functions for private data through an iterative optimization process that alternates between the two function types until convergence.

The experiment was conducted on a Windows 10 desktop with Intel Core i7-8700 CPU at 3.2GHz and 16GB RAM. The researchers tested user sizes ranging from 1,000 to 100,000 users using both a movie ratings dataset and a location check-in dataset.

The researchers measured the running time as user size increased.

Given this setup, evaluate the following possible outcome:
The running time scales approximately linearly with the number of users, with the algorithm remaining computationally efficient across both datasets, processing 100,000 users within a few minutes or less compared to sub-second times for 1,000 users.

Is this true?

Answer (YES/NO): NO